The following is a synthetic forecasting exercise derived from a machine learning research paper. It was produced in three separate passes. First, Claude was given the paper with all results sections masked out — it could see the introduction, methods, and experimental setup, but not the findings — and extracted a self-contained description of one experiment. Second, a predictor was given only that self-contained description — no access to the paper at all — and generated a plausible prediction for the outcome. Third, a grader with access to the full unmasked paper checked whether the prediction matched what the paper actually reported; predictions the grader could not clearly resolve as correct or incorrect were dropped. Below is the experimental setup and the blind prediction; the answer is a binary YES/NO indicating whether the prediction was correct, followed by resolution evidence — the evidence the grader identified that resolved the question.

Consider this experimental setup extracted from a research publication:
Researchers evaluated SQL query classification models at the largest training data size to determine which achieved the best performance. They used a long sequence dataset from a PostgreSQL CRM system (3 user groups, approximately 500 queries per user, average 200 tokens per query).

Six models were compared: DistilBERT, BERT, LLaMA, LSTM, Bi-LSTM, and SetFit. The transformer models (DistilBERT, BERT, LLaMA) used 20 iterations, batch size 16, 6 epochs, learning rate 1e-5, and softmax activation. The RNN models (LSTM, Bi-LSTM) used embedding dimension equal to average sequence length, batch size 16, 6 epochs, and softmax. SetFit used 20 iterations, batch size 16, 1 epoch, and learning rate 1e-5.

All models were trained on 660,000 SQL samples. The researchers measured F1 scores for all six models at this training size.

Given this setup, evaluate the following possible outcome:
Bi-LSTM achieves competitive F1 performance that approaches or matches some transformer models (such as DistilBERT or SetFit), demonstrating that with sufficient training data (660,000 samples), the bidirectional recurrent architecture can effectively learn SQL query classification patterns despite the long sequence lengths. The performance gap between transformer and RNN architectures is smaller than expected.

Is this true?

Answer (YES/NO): NO